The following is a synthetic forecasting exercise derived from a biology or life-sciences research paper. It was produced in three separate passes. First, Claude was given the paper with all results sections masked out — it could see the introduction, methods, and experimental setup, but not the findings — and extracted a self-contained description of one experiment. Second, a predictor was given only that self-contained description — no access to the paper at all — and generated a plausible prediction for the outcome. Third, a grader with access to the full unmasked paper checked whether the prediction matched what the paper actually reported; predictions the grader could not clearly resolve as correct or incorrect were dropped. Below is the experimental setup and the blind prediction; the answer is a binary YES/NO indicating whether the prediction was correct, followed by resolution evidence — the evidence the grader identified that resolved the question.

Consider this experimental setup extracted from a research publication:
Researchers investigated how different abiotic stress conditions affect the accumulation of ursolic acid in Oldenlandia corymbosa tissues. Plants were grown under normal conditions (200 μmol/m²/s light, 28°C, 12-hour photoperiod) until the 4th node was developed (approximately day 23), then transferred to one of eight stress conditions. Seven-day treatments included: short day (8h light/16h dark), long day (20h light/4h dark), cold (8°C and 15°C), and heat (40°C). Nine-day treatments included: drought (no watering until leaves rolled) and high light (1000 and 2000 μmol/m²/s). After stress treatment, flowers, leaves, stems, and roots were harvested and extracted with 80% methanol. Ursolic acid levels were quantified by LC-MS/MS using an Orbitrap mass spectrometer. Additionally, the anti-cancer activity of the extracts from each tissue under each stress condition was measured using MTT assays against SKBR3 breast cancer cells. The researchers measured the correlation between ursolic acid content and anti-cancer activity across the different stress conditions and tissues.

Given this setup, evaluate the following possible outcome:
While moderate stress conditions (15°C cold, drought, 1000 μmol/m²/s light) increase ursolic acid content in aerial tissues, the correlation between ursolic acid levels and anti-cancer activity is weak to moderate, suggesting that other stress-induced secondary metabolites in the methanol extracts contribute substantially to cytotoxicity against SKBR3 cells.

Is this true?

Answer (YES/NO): NO